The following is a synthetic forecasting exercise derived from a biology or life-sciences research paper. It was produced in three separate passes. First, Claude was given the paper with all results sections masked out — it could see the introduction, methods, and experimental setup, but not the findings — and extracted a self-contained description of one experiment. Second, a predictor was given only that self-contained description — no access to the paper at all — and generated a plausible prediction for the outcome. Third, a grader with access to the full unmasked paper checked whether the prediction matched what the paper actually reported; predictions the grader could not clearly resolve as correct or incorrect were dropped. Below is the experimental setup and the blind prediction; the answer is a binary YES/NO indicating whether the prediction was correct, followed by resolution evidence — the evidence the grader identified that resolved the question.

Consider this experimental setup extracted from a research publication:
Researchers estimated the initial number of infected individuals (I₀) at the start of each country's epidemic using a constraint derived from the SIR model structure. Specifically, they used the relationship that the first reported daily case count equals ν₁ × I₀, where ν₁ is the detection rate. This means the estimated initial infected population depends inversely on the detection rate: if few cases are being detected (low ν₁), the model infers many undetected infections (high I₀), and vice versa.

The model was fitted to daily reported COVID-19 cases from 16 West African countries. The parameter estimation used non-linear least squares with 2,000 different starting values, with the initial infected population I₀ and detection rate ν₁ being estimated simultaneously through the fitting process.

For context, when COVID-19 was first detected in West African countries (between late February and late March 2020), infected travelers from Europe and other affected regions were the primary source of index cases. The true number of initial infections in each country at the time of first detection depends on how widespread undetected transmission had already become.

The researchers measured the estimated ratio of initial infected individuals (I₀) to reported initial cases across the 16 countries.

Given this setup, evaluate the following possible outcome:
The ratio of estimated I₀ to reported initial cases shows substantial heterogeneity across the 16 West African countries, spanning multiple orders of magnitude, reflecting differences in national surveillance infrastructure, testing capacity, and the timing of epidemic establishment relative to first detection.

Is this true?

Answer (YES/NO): NO